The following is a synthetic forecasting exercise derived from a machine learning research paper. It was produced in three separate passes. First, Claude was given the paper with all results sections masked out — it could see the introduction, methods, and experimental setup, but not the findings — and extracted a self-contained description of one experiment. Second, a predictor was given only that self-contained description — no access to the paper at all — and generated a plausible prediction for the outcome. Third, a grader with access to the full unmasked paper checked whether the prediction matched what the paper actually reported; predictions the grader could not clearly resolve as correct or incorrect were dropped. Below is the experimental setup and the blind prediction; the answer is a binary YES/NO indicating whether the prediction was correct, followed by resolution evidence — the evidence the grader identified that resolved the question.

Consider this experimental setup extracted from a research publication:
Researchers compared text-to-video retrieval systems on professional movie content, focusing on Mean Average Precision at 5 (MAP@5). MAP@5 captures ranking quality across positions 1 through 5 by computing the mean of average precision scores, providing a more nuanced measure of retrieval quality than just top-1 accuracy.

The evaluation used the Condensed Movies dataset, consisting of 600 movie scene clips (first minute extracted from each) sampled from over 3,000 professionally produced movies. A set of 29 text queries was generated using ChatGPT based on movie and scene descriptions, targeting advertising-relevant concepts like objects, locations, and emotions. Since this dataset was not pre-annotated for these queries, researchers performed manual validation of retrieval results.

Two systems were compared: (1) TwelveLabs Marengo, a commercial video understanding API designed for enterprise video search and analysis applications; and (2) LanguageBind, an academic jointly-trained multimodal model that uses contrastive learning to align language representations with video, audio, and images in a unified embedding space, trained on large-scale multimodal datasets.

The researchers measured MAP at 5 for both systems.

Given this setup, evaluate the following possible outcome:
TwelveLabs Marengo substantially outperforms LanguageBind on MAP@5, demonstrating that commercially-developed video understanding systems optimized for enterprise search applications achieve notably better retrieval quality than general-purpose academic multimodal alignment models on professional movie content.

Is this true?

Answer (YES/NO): NO